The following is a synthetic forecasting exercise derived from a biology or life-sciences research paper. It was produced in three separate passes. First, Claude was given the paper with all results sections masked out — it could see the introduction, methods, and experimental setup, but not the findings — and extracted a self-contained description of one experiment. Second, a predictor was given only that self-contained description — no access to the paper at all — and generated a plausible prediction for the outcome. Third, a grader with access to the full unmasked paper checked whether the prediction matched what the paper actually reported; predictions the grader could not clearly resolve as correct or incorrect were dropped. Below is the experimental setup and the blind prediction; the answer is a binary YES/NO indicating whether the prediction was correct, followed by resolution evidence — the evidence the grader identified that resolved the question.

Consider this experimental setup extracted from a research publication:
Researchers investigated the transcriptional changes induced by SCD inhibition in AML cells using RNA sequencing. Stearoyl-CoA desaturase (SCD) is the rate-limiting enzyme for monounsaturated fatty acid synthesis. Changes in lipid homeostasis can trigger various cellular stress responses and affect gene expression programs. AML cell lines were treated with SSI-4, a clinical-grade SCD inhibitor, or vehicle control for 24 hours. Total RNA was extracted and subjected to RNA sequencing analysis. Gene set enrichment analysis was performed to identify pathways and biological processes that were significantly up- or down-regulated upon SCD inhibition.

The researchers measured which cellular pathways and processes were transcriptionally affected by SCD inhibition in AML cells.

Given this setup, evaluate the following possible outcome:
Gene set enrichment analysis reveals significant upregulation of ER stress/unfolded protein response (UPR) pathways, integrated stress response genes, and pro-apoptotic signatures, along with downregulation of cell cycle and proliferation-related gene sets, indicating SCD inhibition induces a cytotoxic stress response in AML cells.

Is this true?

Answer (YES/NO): NO